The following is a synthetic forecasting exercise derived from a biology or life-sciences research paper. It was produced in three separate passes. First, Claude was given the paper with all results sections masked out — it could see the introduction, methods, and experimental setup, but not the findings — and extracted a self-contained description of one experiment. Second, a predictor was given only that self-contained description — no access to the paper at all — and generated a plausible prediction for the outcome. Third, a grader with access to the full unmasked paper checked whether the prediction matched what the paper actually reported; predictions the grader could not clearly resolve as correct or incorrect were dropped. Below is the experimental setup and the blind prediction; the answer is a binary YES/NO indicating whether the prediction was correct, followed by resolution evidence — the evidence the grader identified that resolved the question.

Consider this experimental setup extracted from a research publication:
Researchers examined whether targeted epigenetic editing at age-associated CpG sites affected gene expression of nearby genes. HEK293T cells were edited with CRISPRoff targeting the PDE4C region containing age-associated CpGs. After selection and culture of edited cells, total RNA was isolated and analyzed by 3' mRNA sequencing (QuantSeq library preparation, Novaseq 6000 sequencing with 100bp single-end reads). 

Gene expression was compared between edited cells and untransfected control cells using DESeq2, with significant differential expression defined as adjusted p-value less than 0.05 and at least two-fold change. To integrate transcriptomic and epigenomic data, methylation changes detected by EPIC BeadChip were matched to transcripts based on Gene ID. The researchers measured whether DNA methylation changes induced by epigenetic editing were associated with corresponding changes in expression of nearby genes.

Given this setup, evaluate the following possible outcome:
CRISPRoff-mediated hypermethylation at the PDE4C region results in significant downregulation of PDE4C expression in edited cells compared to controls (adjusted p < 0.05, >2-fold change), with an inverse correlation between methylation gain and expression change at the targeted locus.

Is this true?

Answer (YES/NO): NO